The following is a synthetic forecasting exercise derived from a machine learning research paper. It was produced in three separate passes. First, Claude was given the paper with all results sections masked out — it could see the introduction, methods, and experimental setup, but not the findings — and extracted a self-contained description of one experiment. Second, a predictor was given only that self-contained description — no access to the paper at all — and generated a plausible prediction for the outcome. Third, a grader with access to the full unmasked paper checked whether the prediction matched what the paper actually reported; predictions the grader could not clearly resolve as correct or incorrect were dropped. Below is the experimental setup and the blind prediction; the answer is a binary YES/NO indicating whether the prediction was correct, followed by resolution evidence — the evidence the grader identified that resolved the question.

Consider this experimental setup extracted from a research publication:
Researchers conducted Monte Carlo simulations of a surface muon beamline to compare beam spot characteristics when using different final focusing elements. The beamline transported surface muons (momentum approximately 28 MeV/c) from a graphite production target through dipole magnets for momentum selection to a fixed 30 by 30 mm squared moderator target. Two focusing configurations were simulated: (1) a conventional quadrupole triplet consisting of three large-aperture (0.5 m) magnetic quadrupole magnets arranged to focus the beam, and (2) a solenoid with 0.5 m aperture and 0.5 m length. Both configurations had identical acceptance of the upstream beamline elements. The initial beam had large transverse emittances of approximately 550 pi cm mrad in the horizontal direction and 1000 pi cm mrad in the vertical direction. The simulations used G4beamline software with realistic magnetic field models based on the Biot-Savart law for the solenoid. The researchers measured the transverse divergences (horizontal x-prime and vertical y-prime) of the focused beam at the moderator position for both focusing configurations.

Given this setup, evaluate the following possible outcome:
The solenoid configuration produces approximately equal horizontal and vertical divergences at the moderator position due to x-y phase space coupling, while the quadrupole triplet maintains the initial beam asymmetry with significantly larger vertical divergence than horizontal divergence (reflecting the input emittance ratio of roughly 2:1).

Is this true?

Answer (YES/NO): YES